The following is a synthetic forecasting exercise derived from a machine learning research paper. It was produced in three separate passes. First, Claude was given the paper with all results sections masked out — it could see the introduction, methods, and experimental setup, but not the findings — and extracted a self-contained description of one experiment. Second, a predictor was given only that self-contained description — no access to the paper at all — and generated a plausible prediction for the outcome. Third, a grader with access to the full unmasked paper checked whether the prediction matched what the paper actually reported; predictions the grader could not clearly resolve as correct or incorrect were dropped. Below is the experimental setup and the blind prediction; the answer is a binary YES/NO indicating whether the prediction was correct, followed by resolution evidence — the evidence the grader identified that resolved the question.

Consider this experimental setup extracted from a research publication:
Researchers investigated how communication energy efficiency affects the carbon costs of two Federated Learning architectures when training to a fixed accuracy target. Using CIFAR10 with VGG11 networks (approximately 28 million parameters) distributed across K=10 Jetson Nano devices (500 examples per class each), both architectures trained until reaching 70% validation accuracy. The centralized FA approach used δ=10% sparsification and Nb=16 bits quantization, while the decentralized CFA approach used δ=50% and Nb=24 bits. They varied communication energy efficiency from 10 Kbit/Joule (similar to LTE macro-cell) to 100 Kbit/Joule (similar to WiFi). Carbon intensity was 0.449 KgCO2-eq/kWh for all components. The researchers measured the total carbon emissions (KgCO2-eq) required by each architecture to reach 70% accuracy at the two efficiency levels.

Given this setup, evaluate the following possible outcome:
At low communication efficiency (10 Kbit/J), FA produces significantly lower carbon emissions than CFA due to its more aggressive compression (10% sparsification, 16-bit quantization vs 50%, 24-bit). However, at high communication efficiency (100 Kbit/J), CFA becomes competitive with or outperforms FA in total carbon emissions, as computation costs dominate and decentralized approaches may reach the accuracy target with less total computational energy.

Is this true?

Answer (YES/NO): NO